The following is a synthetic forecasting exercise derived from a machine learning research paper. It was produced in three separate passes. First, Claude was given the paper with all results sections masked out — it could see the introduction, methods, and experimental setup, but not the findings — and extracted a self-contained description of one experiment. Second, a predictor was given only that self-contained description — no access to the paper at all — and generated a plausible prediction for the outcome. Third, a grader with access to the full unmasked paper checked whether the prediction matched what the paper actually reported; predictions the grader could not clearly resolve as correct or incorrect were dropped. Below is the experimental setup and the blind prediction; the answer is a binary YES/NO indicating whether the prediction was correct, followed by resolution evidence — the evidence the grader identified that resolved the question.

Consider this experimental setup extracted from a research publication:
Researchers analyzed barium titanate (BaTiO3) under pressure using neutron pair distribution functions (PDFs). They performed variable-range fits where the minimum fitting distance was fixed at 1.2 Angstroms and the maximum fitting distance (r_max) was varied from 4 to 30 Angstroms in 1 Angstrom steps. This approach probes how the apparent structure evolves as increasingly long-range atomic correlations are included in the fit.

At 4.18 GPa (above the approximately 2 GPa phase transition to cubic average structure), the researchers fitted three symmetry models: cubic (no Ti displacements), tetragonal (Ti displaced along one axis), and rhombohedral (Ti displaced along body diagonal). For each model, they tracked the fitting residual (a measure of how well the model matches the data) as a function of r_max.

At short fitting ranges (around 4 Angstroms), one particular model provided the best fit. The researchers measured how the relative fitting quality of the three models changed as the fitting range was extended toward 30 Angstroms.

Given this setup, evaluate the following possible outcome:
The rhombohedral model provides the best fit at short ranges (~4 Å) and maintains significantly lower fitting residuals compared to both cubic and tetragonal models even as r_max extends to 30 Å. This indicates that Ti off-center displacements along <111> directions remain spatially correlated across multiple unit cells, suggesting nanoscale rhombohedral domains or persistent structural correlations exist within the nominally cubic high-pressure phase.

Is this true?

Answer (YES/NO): NO